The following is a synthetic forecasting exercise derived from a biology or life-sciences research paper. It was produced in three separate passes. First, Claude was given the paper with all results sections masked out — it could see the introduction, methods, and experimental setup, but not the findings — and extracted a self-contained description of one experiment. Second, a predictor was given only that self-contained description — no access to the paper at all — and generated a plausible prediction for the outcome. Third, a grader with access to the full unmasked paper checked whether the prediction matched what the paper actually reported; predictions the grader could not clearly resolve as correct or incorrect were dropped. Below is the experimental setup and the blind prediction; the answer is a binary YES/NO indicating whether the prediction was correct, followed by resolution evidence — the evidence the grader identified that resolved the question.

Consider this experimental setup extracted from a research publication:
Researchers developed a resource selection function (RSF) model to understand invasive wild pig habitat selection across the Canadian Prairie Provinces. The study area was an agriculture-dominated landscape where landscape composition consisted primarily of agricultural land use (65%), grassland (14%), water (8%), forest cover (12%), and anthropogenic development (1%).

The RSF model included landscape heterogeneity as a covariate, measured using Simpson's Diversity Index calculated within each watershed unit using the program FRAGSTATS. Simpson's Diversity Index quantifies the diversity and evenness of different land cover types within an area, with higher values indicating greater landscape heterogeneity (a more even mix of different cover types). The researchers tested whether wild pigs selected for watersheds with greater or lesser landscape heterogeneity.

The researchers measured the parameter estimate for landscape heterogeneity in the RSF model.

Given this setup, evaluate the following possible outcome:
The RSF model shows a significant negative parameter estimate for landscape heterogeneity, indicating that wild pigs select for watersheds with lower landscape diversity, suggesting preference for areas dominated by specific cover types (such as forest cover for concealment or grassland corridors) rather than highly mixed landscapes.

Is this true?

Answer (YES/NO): NO